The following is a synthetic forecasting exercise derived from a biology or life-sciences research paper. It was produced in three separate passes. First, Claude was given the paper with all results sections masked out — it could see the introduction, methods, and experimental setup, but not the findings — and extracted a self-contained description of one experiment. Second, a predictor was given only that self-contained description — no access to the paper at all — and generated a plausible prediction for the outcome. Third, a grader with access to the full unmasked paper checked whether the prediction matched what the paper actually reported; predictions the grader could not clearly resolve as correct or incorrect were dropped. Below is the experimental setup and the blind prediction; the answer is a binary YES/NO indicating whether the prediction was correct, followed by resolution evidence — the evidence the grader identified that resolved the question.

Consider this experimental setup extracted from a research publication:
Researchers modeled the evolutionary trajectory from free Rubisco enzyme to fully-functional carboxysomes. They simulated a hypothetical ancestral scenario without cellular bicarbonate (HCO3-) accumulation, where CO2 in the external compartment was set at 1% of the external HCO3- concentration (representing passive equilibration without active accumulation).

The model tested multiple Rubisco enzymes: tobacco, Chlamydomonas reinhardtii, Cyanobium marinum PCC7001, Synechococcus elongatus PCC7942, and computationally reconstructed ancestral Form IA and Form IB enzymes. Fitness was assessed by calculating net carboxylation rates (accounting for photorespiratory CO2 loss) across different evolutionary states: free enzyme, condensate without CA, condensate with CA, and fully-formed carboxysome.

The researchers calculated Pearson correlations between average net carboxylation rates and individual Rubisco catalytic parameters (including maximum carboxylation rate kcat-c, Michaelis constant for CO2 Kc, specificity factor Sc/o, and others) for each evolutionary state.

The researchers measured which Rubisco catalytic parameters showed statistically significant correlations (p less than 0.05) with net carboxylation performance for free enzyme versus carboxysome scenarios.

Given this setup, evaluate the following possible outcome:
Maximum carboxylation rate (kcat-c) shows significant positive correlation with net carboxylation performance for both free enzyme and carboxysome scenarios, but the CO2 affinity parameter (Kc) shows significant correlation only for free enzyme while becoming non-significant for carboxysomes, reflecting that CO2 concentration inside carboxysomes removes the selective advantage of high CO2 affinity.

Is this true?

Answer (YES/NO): NO